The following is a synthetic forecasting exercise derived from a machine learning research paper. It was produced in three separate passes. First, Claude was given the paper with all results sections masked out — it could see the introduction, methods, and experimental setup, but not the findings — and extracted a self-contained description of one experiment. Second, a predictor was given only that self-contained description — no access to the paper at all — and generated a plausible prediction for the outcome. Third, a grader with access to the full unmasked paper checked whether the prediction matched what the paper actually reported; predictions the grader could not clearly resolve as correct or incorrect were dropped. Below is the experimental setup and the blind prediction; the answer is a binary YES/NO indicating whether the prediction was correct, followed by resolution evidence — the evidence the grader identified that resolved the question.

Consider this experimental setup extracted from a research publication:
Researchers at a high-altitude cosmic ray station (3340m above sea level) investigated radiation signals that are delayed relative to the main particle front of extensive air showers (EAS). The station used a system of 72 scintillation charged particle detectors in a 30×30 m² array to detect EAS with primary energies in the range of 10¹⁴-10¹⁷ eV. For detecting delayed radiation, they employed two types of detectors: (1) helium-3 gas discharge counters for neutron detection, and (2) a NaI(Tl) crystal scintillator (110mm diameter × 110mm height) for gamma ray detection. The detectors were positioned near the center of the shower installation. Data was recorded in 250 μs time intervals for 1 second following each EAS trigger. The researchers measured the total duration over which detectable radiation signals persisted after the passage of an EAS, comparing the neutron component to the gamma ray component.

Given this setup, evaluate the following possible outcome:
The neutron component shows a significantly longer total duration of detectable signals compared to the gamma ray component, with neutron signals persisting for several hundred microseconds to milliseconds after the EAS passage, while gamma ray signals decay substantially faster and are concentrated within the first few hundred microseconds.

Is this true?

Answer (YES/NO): NO